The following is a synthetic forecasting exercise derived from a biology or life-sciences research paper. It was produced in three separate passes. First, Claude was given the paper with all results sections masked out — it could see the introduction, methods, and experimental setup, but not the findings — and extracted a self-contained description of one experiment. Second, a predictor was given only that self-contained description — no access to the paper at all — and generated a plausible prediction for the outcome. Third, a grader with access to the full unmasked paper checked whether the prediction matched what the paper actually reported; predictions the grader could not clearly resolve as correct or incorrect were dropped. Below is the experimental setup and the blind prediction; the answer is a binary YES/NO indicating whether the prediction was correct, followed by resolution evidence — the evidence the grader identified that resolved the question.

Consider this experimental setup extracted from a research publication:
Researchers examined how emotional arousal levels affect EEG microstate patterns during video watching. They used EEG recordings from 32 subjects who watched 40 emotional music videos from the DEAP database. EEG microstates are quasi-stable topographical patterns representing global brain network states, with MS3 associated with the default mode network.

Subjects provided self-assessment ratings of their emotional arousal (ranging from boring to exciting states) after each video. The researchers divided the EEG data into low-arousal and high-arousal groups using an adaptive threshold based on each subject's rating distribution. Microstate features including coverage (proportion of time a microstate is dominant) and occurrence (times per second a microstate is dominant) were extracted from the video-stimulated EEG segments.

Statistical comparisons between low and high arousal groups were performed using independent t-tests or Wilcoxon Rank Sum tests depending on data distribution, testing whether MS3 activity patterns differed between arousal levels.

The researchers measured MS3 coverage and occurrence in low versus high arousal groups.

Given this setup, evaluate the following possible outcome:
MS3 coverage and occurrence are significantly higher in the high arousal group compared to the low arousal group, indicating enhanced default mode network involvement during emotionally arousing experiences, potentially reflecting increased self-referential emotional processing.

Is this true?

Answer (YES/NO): YES